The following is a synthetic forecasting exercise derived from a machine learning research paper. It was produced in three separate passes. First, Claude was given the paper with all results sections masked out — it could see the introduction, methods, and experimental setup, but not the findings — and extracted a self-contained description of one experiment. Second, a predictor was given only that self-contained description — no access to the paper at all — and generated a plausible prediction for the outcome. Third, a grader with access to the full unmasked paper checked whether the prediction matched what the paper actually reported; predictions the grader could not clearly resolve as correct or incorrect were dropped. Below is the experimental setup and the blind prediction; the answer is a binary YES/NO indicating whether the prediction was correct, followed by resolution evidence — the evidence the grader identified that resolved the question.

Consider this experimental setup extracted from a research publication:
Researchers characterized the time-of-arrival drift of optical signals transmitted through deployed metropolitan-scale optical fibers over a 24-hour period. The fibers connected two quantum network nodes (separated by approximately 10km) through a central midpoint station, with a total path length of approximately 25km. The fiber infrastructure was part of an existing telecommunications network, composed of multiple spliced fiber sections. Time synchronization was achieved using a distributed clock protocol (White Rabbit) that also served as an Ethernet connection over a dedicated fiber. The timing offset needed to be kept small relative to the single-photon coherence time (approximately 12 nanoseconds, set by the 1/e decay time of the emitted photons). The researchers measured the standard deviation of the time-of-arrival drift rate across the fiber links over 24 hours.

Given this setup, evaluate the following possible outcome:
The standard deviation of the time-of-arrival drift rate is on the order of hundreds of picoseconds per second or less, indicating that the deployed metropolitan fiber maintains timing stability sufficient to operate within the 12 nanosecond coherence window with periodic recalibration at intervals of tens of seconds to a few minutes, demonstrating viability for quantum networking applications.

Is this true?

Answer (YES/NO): NO